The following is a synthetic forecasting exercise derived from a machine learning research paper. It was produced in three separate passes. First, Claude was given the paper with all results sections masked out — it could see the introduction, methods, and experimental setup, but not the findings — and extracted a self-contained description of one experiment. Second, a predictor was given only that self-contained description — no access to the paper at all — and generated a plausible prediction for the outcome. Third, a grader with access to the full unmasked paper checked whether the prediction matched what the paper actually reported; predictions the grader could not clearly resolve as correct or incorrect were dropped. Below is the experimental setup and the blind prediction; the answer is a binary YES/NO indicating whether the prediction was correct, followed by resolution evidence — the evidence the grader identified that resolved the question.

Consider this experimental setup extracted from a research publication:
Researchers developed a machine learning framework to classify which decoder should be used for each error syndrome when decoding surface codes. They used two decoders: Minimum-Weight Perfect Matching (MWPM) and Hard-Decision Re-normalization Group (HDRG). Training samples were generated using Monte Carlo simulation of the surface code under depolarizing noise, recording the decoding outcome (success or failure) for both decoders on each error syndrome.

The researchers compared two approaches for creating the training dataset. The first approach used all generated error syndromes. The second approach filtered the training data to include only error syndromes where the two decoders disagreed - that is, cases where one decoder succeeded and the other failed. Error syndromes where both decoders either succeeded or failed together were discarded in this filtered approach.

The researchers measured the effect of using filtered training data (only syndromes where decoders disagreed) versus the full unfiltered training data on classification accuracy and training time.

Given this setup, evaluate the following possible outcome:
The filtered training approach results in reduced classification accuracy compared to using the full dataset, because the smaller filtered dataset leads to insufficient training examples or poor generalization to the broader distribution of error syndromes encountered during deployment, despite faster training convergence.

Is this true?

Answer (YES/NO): NO